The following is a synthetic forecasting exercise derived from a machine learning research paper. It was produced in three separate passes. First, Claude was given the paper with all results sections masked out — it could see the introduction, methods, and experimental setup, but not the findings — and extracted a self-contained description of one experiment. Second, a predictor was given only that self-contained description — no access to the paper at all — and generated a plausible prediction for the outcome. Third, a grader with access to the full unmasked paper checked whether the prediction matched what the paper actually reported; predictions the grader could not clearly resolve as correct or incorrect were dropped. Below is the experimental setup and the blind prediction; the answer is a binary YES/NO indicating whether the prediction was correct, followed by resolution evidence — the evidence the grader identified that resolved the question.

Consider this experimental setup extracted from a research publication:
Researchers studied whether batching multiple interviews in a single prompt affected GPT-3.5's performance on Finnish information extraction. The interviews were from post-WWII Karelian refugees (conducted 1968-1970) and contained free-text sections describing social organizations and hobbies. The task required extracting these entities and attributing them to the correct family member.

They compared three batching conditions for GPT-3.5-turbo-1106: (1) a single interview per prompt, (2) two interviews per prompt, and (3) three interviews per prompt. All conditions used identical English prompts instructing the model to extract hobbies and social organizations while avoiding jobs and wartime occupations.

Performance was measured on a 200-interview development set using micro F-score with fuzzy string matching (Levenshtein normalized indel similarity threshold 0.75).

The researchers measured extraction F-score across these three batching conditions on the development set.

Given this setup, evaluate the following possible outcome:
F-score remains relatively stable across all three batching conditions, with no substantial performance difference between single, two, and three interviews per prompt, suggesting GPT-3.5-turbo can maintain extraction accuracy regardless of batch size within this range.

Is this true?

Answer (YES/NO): NO